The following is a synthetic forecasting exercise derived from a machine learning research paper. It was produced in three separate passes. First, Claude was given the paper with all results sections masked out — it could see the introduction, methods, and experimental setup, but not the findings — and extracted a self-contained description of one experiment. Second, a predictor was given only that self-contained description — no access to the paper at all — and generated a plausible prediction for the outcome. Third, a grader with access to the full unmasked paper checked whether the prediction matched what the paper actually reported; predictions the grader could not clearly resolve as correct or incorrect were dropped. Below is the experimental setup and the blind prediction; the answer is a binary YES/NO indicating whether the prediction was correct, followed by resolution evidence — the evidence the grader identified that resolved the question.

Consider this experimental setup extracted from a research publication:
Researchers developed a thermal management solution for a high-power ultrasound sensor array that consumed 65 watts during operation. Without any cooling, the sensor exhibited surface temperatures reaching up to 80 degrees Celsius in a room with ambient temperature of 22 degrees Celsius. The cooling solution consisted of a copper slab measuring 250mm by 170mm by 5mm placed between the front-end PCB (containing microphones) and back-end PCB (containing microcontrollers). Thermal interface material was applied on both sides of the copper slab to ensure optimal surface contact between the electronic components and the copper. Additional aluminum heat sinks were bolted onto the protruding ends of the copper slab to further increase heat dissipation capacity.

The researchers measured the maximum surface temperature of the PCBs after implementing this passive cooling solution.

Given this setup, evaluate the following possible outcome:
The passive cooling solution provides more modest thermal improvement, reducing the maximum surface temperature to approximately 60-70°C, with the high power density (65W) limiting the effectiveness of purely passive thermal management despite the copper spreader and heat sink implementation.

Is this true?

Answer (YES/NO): NO